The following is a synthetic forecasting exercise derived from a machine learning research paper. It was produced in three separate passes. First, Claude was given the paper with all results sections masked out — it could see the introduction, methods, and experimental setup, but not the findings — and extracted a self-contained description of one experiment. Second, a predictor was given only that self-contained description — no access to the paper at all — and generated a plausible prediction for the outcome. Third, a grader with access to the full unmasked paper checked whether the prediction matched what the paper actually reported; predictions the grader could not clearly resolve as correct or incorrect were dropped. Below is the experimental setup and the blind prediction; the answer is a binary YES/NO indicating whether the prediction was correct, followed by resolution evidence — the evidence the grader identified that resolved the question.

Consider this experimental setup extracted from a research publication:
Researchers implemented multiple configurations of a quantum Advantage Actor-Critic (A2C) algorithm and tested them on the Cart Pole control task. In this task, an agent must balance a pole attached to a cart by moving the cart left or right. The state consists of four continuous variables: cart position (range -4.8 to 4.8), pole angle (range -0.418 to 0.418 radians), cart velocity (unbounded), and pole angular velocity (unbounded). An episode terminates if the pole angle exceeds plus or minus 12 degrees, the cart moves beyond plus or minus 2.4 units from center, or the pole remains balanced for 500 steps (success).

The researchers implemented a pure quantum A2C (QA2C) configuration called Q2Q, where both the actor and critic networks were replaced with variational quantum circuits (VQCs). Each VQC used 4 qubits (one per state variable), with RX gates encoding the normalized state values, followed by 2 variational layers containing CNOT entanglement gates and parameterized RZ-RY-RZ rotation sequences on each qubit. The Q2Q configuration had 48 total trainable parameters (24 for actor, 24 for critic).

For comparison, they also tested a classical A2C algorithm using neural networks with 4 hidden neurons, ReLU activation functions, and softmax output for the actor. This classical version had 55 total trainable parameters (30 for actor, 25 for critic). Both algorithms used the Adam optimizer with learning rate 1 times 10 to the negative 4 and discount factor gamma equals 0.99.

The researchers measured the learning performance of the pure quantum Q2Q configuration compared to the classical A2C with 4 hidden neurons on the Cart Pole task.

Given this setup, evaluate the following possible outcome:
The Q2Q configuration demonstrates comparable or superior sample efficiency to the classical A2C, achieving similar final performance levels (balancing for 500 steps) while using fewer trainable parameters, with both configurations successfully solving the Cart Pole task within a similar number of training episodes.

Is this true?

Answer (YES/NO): NO